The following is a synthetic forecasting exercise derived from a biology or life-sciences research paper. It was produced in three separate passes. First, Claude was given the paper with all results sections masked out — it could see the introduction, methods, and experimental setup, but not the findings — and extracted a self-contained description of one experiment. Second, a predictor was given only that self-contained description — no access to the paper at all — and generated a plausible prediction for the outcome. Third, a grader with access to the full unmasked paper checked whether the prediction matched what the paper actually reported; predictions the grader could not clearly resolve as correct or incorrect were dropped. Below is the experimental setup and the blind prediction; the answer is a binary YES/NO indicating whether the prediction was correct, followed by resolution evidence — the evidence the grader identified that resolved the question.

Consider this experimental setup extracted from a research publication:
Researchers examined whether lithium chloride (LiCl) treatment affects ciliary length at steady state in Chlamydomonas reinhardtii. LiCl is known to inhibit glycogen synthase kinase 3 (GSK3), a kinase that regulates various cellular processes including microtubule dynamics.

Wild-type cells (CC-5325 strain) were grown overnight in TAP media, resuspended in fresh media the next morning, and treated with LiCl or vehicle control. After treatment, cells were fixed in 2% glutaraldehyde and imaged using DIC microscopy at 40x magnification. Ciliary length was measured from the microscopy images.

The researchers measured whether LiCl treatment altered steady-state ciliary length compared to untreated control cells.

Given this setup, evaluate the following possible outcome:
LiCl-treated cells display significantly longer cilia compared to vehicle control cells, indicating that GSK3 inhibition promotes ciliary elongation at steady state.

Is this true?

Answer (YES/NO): YES